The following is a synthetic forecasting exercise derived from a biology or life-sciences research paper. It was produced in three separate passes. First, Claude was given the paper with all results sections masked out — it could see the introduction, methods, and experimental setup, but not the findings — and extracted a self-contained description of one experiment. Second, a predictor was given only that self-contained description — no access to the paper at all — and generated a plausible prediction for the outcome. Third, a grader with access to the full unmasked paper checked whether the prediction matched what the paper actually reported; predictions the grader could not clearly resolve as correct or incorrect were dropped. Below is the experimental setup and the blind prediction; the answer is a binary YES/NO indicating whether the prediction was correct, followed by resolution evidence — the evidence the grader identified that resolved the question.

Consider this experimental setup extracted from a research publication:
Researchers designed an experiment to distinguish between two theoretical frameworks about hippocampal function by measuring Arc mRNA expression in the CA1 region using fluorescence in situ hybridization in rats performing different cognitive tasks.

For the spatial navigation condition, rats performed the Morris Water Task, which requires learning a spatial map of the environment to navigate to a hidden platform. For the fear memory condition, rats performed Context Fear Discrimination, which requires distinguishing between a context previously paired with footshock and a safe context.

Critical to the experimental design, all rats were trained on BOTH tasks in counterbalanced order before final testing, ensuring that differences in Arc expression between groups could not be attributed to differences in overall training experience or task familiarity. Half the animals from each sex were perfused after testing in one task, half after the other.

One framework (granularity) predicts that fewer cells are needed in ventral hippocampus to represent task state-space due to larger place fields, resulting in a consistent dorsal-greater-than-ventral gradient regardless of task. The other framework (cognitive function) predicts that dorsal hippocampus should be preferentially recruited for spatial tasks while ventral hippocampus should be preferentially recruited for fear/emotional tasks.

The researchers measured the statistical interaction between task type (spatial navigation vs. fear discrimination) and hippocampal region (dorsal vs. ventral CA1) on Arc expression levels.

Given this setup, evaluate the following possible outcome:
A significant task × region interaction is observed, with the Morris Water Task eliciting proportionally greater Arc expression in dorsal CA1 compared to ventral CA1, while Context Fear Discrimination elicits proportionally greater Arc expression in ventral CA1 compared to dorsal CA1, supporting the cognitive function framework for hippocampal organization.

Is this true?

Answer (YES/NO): NO